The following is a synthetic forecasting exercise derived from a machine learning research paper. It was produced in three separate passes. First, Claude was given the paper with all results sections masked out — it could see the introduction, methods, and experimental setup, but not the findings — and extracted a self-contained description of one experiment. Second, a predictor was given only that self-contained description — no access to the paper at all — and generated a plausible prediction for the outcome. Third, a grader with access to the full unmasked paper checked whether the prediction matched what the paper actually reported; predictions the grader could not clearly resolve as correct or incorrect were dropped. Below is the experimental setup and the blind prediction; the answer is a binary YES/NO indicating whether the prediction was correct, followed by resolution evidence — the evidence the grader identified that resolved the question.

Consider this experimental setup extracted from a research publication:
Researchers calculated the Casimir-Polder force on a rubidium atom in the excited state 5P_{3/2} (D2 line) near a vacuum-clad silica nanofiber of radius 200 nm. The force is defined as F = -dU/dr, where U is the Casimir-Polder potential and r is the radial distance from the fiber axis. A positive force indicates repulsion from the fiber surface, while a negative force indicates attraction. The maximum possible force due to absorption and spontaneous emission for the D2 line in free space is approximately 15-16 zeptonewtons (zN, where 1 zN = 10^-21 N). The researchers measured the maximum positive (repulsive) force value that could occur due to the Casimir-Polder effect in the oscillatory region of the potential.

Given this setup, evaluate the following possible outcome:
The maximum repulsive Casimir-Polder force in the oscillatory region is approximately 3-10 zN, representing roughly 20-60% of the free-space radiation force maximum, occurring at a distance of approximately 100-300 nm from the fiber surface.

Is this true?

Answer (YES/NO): NO